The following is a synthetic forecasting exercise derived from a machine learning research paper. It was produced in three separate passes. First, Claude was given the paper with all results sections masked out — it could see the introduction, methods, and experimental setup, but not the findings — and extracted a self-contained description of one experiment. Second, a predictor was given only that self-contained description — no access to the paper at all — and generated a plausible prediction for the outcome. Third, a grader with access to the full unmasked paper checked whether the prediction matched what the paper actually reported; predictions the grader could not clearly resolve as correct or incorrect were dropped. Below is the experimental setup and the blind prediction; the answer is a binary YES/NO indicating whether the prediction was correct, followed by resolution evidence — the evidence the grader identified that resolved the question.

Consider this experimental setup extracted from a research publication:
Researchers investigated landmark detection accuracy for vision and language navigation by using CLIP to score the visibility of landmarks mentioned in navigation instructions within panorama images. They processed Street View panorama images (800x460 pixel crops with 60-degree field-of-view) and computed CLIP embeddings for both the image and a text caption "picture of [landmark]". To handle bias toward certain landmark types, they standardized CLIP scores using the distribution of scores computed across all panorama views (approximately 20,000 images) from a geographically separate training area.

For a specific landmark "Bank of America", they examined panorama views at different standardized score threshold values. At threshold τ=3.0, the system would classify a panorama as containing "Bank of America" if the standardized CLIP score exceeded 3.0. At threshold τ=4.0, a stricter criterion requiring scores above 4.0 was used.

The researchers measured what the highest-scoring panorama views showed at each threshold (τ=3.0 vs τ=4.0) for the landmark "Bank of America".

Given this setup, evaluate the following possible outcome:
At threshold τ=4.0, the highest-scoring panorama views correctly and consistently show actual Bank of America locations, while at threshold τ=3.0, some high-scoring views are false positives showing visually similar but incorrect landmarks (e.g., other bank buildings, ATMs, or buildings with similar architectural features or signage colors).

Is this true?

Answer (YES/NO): YES